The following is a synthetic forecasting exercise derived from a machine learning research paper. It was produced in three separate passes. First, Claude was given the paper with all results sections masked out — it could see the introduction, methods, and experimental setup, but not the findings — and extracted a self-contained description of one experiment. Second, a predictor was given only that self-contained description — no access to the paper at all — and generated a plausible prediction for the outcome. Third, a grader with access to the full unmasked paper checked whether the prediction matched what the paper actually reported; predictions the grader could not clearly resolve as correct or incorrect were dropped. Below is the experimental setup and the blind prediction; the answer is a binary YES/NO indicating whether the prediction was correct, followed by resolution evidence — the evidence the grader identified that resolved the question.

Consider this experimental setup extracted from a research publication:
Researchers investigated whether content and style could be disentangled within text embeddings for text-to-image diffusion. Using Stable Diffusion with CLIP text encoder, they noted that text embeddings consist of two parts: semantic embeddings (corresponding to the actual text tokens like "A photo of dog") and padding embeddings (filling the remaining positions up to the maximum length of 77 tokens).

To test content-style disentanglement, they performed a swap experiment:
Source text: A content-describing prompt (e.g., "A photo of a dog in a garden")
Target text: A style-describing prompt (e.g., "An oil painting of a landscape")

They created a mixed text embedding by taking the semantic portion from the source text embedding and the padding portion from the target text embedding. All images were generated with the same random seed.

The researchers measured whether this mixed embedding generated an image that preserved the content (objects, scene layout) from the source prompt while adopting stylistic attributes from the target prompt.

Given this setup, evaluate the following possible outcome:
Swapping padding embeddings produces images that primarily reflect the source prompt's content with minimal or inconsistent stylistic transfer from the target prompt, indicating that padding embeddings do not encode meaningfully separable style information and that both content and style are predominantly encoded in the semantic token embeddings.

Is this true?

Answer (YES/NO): NO